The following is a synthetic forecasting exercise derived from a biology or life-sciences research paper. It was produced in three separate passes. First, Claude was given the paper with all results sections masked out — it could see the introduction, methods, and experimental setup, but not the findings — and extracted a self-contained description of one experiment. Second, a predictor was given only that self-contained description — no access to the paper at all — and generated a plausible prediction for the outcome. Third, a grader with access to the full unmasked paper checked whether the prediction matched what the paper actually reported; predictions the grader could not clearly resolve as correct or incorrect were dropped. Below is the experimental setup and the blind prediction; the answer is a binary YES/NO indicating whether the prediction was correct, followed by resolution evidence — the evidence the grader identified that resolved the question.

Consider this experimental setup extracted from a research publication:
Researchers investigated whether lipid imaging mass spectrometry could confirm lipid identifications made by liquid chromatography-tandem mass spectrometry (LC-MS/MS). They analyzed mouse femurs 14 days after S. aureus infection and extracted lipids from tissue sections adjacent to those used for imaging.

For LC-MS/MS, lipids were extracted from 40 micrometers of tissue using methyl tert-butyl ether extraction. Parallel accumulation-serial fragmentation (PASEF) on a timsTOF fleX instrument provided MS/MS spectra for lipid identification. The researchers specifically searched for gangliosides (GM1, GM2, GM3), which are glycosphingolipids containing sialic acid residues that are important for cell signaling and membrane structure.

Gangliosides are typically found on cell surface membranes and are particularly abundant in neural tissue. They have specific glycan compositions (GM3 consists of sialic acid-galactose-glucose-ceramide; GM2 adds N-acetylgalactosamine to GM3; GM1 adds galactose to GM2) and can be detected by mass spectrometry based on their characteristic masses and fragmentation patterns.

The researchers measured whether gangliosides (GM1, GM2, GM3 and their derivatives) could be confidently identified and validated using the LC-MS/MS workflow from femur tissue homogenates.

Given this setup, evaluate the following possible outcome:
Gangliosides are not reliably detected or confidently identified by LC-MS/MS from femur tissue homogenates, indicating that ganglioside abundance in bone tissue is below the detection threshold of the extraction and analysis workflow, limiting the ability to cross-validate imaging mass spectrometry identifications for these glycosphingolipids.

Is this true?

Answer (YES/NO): YES